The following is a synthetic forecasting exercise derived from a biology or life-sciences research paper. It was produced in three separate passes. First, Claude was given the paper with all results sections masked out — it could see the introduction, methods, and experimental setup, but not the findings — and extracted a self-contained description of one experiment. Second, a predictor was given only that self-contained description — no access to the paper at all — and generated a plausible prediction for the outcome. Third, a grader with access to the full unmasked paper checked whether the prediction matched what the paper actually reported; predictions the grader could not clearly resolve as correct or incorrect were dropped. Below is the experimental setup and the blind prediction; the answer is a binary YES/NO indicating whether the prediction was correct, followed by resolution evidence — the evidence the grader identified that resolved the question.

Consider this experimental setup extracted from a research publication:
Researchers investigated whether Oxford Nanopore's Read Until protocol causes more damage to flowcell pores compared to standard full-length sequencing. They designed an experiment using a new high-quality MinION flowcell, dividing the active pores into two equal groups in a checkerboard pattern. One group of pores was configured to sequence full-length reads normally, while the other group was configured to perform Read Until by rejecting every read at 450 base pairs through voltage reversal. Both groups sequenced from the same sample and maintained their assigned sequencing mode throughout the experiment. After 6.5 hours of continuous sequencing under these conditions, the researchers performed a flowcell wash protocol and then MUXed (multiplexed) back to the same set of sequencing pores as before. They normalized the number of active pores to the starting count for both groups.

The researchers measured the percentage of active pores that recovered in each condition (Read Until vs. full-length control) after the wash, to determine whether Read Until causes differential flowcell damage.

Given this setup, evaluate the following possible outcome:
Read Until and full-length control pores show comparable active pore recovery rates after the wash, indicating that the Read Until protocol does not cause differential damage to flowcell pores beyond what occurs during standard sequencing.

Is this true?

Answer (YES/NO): YES